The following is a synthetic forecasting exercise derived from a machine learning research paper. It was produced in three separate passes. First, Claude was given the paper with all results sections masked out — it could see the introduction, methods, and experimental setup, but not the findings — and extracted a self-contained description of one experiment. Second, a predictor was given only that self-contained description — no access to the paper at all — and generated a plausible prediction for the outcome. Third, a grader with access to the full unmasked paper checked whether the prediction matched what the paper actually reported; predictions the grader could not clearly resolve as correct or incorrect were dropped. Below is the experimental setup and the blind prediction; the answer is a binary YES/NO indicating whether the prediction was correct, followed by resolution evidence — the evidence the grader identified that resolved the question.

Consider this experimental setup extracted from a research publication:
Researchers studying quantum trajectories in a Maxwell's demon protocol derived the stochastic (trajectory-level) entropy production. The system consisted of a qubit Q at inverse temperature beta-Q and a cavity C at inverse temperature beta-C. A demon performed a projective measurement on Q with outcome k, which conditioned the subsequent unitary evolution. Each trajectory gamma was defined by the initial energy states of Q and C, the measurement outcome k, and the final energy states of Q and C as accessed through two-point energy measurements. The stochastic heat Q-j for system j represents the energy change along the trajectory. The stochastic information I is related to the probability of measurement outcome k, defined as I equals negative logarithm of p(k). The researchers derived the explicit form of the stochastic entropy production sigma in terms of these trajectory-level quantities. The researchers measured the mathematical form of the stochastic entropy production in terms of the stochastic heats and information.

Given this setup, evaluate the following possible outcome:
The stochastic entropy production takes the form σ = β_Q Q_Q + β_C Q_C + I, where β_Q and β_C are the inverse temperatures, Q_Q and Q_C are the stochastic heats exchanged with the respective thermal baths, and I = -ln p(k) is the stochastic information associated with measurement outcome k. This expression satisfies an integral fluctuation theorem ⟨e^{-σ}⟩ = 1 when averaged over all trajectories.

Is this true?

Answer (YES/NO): YES